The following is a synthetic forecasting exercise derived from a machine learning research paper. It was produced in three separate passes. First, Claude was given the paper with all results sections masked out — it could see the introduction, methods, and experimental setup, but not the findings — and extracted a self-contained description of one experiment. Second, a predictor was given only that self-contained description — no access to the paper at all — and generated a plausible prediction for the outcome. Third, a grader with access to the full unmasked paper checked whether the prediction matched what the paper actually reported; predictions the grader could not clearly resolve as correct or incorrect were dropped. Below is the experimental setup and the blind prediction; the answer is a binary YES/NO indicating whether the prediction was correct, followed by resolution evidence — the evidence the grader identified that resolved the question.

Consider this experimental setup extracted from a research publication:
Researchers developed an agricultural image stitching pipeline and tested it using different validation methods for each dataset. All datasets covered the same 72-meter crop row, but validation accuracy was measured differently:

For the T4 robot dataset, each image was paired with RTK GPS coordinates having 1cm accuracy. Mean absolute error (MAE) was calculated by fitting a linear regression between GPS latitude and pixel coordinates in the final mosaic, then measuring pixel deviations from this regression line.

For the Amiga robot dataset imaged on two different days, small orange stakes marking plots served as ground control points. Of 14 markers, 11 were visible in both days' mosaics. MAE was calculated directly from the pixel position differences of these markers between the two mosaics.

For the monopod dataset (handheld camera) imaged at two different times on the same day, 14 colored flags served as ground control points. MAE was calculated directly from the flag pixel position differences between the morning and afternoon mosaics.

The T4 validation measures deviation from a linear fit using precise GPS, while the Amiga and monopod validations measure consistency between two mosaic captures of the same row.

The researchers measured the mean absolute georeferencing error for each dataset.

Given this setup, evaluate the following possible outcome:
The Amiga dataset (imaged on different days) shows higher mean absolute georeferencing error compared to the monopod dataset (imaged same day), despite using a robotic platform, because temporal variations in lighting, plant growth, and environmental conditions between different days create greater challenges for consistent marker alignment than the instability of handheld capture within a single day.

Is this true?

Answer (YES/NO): NO